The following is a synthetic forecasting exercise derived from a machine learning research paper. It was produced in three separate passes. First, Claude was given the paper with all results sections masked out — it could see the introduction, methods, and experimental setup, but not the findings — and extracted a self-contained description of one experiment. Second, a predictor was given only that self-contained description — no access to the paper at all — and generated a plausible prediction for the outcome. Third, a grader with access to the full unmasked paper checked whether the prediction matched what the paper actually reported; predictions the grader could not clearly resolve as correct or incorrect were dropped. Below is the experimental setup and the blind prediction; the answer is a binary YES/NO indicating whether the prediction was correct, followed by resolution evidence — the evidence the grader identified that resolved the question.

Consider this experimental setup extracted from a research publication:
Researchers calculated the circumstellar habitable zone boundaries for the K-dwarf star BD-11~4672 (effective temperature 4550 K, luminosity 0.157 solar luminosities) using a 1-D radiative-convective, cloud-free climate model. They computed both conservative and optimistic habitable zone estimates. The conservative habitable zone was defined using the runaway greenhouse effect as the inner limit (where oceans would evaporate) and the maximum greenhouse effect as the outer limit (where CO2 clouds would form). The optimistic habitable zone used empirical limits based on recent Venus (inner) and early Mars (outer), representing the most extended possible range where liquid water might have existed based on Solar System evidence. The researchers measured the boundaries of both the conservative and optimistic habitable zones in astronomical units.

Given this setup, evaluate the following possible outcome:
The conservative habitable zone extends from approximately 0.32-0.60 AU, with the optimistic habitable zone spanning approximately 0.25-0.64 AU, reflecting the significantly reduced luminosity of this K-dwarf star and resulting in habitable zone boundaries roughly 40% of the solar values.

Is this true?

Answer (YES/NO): NO